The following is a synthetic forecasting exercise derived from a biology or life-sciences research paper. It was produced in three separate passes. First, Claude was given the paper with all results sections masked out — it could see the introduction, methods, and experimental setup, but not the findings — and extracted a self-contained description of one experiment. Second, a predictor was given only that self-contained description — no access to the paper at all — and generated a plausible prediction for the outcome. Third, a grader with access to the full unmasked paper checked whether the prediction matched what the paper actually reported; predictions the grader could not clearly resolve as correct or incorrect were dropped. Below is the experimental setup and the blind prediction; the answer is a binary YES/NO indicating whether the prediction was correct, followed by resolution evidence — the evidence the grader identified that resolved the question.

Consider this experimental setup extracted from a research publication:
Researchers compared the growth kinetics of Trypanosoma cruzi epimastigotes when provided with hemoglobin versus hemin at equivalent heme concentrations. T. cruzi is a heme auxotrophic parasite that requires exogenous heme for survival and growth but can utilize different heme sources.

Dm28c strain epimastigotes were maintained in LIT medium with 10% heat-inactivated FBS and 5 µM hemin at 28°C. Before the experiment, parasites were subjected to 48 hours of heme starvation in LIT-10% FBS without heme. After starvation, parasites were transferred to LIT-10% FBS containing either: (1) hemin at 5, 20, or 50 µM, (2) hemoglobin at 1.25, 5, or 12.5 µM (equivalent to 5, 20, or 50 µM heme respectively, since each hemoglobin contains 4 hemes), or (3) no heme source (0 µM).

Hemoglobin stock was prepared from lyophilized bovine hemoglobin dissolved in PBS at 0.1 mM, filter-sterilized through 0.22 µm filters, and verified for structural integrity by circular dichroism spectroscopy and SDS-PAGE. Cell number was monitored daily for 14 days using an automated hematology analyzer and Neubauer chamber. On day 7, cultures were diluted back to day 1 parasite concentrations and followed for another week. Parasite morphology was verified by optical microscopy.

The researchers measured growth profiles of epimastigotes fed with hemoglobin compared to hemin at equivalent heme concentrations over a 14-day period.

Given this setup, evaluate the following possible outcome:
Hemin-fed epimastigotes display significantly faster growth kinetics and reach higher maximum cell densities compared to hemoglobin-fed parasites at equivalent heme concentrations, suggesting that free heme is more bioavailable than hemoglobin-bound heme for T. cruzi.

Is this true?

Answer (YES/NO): NO